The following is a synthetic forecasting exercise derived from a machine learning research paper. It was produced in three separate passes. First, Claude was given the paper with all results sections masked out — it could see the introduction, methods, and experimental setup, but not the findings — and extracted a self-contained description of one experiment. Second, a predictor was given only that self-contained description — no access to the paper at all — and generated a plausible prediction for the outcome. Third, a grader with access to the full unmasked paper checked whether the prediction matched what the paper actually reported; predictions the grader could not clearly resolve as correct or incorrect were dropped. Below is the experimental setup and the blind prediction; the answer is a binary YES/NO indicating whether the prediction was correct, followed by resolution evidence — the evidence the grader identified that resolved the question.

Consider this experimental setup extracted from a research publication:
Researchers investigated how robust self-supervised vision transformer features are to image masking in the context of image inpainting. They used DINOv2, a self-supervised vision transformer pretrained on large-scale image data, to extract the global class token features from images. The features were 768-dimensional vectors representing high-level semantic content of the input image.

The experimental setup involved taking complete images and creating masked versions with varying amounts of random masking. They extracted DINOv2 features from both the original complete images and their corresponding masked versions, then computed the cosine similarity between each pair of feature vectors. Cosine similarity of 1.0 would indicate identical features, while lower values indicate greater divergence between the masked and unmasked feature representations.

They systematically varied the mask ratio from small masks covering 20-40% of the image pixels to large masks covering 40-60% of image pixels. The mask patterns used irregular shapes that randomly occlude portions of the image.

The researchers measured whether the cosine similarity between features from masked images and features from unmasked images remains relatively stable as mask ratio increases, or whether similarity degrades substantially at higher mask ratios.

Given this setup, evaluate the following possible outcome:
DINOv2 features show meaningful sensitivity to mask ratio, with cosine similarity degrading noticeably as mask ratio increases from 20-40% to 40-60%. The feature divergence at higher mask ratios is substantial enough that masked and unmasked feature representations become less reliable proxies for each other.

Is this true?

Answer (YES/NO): YES